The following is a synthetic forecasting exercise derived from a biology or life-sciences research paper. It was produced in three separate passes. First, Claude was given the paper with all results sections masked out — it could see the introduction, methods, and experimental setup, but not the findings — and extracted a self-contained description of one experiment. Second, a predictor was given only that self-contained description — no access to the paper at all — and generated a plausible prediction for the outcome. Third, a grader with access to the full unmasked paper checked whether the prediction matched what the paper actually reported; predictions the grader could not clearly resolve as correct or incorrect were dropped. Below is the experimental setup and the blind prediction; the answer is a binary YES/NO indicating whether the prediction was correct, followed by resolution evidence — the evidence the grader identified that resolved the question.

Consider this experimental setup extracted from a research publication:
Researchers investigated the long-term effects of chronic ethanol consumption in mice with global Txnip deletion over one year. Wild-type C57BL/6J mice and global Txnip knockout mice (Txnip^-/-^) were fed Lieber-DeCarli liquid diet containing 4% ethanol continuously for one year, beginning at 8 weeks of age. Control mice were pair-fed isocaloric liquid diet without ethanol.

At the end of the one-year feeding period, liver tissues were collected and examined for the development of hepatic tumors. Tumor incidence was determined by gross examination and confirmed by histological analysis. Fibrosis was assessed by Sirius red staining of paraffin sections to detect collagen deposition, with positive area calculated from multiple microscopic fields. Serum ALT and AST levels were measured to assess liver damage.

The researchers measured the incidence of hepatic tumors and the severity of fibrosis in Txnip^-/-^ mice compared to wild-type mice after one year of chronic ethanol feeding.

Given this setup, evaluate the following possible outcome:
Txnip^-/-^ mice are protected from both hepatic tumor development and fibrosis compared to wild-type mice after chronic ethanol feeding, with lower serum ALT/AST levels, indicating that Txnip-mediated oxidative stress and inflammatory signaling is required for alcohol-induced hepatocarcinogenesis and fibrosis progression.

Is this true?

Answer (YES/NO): NO